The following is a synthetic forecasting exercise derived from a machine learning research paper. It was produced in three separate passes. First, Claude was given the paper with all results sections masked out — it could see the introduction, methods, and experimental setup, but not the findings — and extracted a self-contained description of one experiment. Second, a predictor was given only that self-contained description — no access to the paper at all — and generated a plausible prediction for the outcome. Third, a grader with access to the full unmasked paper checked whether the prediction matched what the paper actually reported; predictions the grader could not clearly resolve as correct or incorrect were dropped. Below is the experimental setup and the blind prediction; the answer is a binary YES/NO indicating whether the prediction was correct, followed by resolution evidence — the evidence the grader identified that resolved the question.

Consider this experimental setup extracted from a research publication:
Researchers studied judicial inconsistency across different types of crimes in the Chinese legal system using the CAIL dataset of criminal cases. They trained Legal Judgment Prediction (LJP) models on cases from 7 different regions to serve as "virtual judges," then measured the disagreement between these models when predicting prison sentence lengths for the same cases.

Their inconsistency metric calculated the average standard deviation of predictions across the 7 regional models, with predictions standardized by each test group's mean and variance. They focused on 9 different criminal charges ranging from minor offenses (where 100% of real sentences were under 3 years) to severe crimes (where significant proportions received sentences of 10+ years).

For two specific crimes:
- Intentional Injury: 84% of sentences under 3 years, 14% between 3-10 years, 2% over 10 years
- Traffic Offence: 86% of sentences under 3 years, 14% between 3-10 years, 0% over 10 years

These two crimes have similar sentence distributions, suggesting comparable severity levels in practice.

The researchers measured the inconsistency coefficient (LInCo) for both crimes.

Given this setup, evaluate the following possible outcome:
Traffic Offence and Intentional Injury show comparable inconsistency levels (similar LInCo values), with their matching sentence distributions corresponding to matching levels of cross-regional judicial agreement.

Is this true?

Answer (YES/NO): NO